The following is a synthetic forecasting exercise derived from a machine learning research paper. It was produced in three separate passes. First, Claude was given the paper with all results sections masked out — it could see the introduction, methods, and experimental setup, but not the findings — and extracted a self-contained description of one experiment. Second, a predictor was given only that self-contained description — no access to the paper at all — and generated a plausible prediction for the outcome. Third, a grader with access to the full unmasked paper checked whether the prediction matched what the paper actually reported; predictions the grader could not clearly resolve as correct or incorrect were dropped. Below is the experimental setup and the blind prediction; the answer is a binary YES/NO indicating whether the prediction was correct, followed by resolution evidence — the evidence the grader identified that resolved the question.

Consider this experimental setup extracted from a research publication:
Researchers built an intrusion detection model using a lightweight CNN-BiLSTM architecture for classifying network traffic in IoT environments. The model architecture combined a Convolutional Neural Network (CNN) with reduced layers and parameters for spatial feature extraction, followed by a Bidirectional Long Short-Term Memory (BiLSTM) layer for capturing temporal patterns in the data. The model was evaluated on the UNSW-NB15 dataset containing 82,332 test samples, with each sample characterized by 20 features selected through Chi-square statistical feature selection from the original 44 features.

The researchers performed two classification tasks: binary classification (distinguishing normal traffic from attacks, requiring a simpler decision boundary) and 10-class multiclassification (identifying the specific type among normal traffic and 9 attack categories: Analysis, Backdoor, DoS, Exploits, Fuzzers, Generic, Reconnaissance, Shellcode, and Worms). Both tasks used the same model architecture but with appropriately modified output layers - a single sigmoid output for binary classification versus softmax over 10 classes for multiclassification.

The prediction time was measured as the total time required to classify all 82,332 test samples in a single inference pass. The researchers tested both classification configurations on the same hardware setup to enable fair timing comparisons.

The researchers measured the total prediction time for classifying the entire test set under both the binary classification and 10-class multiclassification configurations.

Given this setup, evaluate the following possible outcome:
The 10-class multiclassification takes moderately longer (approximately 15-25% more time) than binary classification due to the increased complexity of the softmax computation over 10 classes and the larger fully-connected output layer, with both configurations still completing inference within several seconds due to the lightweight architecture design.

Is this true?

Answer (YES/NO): NO